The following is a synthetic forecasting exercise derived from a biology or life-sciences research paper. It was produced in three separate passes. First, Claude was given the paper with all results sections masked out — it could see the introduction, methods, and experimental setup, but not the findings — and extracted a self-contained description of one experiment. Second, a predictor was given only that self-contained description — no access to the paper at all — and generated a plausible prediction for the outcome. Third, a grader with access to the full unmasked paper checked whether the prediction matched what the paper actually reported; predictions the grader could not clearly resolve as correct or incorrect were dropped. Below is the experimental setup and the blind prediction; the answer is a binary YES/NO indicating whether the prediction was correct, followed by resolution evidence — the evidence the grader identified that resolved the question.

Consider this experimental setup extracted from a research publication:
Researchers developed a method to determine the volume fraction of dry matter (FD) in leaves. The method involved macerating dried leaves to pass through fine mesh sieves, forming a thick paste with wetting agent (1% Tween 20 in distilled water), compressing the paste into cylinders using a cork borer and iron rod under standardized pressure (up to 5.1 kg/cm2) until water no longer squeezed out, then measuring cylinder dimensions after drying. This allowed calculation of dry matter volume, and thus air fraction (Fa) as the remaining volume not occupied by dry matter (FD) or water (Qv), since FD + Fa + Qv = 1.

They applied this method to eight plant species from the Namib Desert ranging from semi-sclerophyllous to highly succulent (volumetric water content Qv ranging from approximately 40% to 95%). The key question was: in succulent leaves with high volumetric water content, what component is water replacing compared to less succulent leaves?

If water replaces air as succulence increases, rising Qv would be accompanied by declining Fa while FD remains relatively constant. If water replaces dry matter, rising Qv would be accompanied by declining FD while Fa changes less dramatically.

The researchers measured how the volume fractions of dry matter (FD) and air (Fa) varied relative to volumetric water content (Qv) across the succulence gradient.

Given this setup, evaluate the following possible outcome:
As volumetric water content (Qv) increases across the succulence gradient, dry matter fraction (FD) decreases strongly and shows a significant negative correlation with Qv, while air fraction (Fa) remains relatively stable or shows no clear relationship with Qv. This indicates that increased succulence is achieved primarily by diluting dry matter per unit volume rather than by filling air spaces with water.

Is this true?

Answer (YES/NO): NO